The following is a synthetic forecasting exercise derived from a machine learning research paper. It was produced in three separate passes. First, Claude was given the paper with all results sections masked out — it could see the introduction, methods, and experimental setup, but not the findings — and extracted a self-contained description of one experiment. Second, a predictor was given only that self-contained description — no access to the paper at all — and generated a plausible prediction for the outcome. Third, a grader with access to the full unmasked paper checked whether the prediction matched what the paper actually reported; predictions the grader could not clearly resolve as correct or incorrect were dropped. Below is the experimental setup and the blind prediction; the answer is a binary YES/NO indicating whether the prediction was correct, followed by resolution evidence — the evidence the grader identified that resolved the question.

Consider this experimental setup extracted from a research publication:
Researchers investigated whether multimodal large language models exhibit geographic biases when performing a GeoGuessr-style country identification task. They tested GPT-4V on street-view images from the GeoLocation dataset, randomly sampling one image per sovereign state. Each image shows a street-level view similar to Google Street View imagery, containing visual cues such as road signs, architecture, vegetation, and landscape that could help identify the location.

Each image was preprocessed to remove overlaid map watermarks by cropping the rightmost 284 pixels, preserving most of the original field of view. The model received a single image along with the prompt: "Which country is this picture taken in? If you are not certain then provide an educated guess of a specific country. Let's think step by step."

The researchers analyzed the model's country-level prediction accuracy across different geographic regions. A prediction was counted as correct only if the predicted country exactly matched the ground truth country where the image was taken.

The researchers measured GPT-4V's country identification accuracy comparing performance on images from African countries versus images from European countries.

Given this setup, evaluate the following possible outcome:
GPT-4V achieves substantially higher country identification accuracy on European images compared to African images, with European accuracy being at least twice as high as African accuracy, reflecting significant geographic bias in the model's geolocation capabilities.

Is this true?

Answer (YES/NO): NO